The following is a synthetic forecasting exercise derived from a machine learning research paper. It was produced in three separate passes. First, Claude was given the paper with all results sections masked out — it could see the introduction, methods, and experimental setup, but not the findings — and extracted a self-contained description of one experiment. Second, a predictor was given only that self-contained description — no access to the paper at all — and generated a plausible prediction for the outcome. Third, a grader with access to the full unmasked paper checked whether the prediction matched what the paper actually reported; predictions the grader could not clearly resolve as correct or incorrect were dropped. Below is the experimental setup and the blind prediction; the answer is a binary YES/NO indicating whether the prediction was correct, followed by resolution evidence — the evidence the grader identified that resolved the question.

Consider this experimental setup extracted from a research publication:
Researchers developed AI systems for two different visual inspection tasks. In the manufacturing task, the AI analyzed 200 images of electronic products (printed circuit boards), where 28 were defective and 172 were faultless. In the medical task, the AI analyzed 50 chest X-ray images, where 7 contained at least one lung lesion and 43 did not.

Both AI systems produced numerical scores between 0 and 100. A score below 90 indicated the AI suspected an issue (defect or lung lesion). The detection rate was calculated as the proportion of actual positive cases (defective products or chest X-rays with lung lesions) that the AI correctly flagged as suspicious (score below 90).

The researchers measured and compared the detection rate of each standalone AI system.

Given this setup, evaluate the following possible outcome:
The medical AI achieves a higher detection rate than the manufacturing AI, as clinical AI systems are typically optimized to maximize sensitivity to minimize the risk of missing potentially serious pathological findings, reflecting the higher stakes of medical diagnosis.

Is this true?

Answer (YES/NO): NO